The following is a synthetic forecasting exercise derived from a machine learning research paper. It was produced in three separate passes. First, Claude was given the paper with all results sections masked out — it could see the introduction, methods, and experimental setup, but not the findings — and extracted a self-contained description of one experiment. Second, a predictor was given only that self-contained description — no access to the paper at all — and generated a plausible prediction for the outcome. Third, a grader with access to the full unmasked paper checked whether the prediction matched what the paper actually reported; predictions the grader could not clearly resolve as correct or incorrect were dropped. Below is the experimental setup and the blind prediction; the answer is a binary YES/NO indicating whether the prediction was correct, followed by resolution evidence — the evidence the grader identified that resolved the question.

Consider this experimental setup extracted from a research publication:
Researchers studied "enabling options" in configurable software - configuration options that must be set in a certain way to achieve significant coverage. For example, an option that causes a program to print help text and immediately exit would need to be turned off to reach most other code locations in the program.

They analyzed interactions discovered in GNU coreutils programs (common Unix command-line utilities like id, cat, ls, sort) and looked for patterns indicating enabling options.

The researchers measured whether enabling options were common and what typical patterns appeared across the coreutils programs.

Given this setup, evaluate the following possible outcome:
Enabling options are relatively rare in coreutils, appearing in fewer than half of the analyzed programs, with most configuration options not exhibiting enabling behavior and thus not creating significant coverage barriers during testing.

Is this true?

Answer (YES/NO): NO